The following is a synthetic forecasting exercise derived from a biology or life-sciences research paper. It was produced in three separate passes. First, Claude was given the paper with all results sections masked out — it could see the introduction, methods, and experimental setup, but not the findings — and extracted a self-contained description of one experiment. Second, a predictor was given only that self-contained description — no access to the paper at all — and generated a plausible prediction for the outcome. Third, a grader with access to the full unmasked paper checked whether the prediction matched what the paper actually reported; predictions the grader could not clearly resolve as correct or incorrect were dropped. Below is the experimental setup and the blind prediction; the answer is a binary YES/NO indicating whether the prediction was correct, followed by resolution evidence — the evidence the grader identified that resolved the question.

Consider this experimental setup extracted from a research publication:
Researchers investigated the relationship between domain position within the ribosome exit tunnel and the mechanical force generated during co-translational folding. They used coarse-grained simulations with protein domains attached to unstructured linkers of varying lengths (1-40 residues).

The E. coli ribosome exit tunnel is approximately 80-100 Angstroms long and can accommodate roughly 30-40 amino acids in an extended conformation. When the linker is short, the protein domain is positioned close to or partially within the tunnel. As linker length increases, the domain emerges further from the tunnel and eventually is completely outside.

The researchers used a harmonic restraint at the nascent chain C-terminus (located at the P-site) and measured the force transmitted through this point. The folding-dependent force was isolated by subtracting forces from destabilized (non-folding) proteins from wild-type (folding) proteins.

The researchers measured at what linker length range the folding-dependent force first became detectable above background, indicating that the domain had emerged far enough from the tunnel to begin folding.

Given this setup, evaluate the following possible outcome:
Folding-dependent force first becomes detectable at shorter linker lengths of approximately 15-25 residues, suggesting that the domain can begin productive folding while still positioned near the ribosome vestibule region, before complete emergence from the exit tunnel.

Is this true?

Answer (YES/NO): YES